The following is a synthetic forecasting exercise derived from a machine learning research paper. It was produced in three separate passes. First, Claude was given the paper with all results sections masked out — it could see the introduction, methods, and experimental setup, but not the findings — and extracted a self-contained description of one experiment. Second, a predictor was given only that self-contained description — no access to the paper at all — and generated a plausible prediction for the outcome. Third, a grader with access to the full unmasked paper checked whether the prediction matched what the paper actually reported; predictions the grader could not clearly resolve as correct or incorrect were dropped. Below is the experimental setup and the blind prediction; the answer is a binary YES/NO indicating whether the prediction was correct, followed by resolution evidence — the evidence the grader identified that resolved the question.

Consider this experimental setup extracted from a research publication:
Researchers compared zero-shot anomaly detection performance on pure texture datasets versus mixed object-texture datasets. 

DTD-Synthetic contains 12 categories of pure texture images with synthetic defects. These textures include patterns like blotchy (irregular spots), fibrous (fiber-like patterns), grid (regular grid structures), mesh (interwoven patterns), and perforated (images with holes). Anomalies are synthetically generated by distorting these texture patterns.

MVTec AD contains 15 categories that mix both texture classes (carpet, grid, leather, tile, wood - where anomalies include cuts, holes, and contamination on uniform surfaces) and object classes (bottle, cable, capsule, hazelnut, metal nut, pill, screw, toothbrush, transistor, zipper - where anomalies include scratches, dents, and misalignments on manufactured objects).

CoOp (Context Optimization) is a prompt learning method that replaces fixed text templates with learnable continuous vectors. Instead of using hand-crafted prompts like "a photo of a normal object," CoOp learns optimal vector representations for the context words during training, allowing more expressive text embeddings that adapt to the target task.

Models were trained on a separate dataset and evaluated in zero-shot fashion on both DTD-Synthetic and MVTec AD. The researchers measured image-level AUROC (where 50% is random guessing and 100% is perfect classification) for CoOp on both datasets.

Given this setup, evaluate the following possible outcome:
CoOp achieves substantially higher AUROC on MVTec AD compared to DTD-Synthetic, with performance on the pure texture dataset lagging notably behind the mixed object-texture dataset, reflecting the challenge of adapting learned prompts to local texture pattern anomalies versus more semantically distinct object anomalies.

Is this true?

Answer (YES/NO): NO